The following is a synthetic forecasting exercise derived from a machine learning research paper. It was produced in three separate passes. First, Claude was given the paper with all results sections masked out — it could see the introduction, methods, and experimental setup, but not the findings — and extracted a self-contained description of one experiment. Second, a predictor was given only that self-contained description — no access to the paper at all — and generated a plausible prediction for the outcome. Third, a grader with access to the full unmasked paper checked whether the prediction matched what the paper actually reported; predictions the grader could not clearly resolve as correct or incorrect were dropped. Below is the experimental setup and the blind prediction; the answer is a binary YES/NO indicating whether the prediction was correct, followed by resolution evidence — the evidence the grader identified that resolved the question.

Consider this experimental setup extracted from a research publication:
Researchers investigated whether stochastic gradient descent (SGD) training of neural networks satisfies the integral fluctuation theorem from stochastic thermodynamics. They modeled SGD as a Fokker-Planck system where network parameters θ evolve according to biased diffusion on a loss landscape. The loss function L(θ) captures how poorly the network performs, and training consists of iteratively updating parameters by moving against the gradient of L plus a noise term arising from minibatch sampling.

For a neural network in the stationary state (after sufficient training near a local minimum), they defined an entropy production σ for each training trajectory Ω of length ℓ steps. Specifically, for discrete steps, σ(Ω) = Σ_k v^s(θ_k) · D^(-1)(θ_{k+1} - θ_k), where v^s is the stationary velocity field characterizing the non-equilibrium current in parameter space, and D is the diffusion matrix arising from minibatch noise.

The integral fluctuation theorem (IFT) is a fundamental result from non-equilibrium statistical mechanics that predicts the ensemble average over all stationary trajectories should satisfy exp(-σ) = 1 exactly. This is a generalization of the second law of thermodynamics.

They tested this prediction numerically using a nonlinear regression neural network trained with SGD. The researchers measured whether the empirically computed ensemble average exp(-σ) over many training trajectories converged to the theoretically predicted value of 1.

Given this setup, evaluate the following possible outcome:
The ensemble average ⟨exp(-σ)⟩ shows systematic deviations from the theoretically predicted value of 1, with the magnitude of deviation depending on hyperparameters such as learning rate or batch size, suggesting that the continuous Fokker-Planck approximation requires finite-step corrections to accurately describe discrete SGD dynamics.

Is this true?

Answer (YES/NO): NO